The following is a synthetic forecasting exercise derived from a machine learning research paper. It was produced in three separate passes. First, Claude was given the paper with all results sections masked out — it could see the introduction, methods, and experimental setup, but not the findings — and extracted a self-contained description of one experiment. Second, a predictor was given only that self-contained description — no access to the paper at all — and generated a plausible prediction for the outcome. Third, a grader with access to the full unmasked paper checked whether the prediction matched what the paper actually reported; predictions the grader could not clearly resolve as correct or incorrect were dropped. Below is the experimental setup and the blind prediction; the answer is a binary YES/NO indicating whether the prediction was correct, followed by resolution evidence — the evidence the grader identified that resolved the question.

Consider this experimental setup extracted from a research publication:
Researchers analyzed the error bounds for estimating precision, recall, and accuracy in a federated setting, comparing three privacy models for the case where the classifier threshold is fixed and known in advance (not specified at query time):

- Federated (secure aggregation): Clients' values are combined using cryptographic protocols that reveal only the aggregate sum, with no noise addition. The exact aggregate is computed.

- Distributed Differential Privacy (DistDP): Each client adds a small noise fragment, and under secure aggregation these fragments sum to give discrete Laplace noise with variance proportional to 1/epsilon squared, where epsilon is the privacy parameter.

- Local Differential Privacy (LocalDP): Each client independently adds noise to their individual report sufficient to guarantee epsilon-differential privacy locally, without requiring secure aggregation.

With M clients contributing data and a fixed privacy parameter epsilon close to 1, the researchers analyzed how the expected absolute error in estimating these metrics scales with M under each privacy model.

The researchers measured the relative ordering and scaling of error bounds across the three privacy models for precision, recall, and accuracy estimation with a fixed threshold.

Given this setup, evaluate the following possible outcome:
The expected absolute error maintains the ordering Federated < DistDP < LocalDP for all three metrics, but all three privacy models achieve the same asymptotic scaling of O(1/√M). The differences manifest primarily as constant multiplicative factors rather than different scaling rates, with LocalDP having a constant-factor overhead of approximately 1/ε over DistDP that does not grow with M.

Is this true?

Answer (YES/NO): NO